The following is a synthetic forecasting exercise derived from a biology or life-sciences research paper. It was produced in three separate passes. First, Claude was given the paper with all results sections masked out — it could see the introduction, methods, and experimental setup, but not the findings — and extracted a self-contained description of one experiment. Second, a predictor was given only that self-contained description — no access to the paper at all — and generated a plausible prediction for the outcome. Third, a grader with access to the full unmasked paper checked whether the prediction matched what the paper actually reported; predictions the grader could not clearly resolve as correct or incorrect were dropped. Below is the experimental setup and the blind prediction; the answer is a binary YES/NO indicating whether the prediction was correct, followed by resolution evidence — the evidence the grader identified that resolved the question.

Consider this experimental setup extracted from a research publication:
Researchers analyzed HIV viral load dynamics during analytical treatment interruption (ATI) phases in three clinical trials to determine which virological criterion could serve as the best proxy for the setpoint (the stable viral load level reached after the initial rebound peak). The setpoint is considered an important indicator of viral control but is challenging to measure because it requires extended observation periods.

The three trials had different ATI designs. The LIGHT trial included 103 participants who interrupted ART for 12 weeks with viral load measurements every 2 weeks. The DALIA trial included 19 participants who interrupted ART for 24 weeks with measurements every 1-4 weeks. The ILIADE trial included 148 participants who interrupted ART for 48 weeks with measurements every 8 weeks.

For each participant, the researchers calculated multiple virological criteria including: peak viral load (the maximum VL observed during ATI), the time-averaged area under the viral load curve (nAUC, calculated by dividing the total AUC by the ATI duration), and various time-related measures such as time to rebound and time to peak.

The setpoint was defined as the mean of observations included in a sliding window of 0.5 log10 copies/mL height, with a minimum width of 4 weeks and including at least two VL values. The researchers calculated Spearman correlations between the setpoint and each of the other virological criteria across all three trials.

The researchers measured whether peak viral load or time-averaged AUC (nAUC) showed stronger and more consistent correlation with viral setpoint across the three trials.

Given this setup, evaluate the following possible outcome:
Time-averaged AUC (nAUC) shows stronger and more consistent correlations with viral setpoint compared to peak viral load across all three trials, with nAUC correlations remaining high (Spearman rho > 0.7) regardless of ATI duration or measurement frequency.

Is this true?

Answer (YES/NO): NO